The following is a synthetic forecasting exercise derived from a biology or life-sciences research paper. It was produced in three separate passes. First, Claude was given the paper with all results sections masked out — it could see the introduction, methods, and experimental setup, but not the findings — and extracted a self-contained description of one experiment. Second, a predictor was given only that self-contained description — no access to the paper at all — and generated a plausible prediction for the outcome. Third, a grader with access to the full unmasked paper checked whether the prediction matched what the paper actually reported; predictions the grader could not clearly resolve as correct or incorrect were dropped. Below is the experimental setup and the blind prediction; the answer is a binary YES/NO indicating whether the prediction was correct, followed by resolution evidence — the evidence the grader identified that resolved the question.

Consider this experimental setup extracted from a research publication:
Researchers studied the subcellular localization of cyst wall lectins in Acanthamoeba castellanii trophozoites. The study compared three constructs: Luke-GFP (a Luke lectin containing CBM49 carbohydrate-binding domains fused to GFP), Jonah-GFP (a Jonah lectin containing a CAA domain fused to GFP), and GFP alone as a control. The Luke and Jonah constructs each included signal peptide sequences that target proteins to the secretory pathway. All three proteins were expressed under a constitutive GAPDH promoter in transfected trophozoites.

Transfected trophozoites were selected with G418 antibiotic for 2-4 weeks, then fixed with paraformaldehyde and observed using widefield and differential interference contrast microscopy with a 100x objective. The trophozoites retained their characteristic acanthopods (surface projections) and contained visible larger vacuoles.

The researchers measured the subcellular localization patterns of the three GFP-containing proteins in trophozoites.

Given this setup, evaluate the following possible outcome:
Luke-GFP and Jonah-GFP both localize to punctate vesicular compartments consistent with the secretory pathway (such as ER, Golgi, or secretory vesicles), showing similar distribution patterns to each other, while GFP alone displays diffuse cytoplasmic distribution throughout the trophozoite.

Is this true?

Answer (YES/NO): YES